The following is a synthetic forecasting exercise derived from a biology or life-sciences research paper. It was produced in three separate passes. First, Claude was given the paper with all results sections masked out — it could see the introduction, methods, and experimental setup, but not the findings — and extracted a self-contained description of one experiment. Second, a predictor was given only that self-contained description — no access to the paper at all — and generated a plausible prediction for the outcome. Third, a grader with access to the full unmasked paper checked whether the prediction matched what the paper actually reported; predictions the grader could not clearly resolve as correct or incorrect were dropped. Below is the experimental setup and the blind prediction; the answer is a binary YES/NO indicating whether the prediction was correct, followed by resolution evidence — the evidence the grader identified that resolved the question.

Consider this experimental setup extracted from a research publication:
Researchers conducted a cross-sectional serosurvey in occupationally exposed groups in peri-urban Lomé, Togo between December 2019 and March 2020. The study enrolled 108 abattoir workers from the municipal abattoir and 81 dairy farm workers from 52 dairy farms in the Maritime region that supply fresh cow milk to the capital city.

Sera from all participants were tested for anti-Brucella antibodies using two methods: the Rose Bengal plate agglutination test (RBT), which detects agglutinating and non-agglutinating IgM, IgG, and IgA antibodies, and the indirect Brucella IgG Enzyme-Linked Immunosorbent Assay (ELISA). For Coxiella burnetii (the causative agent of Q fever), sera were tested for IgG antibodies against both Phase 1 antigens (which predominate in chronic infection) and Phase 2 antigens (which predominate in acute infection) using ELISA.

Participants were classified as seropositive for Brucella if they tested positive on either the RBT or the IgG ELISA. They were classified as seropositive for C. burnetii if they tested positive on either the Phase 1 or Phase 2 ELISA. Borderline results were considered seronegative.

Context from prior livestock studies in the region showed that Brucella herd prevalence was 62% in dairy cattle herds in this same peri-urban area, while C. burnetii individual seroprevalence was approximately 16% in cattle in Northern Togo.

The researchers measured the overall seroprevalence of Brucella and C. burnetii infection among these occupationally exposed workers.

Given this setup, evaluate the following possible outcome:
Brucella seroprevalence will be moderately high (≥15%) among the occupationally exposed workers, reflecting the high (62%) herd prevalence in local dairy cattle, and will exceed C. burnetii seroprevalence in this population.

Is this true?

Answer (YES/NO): NO